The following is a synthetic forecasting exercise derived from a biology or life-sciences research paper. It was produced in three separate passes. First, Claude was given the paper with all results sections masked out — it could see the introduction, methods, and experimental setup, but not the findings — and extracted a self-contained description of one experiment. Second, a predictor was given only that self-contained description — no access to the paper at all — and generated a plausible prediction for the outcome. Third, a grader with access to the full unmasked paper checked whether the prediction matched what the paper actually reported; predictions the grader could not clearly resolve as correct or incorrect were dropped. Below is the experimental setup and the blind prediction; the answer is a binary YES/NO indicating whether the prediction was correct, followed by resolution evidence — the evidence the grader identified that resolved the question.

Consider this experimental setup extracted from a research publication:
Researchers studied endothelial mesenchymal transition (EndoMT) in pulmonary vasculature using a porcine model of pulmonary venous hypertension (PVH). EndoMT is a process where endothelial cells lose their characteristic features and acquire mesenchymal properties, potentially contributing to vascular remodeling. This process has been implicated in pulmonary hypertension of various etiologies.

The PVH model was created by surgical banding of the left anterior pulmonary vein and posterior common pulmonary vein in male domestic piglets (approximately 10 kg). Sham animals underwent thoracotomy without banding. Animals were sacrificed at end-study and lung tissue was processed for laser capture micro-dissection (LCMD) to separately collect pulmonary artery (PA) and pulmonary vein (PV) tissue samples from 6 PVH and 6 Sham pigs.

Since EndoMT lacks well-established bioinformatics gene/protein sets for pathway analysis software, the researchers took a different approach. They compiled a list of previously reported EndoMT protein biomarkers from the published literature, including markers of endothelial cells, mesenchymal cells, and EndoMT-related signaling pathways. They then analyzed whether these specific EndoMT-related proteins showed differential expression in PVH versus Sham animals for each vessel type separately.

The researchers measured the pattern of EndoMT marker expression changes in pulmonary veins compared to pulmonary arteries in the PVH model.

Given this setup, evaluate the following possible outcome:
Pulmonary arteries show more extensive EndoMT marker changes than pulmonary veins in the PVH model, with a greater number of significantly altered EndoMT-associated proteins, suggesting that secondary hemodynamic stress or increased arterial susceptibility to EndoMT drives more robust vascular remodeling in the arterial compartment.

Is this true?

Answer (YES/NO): NO